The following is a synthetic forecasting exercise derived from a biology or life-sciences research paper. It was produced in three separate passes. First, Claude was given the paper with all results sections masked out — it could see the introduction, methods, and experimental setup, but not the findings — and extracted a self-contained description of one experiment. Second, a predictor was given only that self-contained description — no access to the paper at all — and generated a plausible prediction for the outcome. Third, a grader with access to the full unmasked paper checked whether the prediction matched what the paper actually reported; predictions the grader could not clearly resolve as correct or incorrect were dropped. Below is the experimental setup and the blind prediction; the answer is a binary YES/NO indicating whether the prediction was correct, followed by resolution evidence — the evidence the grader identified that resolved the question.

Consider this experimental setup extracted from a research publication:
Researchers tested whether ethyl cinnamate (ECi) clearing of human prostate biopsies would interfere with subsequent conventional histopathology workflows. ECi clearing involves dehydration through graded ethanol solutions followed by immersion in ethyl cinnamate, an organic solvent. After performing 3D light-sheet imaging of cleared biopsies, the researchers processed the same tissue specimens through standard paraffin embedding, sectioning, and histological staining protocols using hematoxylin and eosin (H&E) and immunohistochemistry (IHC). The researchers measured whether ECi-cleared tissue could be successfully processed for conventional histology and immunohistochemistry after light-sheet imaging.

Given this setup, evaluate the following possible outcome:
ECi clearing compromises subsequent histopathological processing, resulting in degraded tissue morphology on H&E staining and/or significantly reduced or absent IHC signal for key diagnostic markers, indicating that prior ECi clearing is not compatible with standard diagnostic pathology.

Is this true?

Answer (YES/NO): NO